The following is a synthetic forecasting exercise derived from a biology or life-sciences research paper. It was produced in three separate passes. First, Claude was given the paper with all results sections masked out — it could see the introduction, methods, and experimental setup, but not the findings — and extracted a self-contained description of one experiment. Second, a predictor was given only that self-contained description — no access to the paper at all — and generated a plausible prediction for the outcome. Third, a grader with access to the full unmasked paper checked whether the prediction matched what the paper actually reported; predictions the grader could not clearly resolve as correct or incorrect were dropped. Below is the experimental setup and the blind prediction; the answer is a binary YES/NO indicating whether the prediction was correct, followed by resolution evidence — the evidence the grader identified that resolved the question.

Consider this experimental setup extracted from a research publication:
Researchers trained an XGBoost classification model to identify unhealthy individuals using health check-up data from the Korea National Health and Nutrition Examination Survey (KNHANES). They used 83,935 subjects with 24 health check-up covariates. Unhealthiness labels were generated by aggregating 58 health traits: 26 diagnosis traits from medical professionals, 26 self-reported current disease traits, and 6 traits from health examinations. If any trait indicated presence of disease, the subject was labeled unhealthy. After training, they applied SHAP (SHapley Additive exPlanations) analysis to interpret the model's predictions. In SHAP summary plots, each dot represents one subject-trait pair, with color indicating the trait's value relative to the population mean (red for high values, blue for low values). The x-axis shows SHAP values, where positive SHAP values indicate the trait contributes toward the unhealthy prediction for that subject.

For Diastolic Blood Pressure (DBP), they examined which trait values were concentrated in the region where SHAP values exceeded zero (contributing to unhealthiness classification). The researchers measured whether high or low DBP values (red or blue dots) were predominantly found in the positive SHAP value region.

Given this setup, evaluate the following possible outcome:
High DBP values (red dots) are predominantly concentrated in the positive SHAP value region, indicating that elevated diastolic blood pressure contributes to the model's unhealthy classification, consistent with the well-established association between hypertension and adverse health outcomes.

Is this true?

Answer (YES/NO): YES